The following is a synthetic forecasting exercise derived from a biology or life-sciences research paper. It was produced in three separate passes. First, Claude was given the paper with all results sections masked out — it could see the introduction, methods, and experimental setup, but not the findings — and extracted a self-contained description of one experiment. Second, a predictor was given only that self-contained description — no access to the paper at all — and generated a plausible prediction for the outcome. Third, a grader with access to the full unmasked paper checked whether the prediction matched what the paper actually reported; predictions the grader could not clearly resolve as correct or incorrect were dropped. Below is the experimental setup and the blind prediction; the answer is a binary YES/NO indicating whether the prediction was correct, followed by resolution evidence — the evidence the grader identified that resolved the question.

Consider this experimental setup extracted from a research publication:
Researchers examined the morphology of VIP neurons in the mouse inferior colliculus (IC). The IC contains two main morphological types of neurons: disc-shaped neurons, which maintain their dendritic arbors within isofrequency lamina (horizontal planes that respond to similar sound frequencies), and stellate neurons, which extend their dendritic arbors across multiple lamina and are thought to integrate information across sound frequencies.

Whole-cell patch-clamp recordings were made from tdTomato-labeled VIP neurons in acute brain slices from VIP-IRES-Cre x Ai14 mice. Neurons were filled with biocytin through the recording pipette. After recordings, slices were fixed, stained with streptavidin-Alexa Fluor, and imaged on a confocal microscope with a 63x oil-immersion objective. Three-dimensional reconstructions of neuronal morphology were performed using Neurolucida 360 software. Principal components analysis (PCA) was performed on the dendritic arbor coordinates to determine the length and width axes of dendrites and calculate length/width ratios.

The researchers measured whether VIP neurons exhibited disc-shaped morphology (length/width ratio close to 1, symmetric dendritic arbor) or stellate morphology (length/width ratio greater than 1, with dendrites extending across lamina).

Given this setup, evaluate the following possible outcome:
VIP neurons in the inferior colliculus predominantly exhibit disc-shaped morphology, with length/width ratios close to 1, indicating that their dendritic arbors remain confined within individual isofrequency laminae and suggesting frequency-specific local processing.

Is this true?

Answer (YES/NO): NO